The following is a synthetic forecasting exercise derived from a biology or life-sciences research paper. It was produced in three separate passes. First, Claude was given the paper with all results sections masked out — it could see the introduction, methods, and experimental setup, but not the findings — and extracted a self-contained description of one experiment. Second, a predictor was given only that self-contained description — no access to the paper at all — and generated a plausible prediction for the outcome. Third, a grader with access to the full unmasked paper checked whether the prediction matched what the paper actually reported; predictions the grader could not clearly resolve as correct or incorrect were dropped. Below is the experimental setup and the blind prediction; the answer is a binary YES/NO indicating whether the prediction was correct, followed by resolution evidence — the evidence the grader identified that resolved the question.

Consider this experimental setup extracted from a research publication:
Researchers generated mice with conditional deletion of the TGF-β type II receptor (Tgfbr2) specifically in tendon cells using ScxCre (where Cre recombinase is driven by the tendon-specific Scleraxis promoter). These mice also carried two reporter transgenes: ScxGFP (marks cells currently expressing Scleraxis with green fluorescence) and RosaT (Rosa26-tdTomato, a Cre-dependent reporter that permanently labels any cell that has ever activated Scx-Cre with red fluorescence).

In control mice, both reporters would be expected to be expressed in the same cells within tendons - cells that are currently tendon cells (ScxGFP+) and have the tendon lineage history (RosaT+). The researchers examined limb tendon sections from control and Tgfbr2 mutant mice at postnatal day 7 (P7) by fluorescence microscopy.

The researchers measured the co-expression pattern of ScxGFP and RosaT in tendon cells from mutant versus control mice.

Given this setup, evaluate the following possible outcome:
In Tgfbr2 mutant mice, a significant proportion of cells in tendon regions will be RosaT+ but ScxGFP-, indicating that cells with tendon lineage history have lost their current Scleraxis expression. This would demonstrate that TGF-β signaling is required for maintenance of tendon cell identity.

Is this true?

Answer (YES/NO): YES